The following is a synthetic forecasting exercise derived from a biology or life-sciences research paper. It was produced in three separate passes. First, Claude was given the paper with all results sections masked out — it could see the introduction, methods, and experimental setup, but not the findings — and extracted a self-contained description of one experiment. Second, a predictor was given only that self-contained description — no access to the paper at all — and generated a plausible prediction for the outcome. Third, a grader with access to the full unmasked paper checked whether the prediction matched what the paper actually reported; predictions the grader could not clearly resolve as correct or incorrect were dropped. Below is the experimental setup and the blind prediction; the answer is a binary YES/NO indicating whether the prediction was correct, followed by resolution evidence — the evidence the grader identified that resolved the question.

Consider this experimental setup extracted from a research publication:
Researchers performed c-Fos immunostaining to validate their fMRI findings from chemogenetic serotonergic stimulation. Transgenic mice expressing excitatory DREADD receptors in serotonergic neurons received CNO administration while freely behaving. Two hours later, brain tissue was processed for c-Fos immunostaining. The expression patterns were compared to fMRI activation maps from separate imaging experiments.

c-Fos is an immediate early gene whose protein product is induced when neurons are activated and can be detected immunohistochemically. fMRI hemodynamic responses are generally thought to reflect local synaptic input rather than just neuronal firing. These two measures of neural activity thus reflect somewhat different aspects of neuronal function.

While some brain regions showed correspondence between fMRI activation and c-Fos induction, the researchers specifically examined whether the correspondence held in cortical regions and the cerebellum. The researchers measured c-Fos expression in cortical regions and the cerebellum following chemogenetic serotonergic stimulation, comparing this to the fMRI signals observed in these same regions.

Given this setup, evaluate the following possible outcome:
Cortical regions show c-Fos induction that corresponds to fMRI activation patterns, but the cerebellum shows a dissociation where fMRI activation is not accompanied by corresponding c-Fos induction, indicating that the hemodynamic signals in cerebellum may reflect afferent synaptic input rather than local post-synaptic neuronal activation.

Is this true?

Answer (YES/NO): NO